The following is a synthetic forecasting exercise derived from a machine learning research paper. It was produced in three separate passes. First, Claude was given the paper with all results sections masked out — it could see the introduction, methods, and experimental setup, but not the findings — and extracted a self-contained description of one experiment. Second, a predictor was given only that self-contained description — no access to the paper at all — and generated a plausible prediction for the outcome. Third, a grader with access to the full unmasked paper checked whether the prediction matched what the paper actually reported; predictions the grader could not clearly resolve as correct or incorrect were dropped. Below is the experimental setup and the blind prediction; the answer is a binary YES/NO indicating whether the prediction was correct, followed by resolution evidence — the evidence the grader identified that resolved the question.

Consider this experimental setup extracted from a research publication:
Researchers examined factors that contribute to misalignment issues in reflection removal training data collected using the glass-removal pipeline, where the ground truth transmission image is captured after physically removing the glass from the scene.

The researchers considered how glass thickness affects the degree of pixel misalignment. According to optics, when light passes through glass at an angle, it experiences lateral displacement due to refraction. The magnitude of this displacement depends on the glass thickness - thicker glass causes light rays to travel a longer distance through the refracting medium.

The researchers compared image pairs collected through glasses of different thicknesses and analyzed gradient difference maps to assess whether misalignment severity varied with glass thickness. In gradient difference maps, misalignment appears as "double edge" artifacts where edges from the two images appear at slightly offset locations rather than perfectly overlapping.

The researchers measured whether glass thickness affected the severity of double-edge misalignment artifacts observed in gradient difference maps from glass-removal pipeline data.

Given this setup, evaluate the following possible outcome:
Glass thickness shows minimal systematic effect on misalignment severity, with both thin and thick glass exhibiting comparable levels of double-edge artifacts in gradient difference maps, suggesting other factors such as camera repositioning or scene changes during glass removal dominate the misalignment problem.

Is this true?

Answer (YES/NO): NO